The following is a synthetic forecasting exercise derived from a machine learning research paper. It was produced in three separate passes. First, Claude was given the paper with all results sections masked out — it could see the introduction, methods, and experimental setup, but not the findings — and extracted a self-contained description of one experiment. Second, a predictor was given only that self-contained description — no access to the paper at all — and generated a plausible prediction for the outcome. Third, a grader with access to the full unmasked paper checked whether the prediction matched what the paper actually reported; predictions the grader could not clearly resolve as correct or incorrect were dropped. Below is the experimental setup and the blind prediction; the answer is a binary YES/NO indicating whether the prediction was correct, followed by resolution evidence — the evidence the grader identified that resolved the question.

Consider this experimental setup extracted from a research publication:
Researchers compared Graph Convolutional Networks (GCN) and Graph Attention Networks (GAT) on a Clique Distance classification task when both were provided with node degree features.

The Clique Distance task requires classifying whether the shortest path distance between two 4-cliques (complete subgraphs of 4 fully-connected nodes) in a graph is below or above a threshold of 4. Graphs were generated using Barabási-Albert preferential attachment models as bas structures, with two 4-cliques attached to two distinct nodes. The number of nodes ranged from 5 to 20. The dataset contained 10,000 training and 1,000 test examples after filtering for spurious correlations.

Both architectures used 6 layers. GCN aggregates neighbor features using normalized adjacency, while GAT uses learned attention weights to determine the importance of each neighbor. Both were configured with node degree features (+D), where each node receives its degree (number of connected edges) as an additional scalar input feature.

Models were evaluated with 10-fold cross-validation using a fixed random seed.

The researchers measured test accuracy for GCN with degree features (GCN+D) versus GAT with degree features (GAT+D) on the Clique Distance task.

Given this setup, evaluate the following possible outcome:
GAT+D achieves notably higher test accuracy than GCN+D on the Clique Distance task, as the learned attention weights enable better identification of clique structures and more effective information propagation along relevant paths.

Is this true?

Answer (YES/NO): YES